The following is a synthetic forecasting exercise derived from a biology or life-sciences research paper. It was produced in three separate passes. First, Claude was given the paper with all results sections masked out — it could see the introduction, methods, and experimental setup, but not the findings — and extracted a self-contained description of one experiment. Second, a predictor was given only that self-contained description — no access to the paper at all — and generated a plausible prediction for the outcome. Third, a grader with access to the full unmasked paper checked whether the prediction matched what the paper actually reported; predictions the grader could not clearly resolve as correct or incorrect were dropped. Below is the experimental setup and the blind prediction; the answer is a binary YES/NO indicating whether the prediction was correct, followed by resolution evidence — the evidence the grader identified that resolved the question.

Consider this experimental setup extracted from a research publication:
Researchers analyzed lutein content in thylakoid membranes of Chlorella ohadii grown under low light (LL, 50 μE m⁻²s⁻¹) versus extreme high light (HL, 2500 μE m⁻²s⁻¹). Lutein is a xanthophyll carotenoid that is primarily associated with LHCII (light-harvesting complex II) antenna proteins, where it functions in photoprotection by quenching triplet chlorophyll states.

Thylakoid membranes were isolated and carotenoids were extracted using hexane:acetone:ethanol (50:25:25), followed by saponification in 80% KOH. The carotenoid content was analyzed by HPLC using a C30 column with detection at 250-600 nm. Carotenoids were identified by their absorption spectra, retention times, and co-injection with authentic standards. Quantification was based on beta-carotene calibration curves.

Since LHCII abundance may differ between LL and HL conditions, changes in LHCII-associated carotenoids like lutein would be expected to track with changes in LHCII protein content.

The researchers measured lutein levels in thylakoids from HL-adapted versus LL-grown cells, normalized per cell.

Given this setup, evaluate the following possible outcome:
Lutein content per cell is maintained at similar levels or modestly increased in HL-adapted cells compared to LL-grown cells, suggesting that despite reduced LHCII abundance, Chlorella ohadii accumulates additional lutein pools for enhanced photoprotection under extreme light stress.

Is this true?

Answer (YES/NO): YES